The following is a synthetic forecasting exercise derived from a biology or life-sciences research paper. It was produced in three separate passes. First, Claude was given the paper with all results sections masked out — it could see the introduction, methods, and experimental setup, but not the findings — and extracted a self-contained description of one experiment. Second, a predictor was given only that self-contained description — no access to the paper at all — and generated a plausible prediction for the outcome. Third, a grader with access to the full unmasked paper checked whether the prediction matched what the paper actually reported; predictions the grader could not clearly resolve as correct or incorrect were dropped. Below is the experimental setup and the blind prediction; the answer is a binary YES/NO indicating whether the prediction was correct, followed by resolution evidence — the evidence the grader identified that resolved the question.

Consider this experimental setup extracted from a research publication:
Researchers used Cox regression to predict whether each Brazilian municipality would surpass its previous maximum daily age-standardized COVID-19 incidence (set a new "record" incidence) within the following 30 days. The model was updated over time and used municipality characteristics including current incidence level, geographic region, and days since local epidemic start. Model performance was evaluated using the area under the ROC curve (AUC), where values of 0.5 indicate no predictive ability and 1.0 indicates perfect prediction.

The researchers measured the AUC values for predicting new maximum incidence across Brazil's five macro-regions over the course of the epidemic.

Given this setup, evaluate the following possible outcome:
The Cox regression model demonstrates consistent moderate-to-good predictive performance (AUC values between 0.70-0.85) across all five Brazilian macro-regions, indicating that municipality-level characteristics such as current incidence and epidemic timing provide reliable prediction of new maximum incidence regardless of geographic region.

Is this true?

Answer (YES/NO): NO